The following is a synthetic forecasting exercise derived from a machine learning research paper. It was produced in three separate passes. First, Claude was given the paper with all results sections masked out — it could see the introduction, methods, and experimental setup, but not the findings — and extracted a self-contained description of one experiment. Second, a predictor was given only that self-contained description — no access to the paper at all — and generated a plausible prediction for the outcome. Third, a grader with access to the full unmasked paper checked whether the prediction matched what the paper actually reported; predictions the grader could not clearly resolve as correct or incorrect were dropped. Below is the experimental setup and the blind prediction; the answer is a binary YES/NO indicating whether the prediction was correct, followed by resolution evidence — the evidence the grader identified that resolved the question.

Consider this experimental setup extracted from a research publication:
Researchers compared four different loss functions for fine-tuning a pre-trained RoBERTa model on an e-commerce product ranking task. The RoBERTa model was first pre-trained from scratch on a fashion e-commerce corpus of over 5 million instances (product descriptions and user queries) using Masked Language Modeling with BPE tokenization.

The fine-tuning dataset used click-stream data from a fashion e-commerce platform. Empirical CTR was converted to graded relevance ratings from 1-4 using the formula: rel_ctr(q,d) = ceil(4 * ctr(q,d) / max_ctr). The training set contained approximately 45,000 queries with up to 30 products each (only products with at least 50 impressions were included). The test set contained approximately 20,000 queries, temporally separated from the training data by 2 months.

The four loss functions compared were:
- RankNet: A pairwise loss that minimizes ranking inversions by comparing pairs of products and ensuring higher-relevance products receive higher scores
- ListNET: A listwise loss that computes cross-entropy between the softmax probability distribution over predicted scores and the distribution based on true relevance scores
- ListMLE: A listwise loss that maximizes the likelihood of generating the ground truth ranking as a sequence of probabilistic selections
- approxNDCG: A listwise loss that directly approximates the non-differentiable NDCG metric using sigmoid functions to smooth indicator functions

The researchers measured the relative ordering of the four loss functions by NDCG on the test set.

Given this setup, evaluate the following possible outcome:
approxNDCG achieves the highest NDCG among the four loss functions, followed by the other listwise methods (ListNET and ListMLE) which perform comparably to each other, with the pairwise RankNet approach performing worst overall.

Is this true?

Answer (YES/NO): NO